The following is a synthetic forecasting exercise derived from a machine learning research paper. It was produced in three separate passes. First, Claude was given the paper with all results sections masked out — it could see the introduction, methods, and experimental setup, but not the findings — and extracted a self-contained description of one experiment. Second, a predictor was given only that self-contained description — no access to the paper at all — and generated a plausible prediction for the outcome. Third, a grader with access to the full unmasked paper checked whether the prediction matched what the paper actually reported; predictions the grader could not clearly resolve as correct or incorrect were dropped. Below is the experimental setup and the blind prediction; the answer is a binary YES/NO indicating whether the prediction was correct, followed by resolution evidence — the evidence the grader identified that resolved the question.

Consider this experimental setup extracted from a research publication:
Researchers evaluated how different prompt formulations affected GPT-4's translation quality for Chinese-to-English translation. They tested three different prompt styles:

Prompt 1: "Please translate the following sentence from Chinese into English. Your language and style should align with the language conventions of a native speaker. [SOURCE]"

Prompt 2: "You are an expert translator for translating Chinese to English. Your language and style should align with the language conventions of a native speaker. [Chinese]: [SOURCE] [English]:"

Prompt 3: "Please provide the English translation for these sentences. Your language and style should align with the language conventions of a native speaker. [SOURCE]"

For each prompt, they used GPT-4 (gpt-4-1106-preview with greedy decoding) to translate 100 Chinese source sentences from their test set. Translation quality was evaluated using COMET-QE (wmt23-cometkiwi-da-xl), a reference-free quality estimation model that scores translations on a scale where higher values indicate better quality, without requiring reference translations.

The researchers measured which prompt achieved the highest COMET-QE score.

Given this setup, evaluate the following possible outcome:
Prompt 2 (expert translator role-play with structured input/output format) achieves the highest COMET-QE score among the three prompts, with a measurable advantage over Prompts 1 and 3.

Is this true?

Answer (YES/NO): NO